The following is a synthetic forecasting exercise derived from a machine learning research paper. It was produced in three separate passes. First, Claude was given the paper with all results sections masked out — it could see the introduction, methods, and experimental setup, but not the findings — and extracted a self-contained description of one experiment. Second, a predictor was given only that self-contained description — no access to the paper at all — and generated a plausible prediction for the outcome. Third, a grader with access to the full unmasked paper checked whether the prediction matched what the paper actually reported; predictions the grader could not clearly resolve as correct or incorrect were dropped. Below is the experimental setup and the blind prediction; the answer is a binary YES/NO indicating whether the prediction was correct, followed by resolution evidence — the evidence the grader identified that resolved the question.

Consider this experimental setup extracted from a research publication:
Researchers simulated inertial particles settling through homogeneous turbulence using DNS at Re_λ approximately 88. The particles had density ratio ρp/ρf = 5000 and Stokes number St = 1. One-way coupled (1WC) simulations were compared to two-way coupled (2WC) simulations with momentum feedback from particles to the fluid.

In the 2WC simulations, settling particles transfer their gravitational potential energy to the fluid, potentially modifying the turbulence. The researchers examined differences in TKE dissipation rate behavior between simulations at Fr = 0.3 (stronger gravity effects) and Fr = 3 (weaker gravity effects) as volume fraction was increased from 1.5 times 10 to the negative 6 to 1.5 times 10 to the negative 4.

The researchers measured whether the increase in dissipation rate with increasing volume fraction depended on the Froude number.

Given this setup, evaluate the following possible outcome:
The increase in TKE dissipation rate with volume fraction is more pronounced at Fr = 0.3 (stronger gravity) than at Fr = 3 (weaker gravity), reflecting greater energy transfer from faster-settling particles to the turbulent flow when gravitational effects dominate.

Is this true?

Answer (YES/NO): YES